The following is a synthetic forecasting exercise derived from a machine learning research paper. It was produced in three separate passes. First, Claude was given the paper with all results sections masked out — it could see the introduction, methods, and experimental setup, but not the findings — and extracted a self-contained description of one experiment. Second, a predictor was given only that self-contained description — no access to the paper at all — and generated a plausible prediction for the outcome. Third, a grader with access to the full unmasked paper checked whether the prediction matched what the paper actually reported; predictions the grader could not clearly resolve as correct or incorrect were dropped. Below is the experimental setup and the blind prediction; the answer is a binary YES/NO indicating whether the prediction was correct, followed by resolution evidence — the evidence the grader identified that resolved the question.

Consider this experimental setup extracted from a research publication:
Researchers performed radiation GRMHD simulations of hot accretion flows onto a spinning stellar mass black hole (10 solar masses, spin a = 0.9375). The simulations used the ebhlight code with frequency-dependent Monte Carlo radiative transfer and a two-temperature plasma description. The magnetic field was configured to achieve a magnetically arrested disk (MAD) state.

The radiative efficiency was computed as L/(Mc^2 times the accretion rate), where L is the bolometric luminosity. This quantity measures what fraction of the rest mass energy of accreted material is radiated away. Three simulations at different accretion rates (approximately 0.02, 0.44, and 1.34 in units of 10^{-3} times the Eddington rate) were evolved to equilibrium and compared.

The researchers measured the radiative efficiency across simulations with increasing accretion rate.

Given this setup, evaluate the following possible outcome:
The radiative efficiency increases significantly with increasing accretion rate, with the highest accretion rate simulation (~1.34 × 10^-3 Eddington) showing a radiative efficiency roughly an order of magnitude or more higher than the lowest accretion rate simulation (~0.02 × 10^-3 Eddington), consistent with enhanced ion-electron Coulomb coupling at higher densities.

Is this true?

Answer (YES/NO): NO